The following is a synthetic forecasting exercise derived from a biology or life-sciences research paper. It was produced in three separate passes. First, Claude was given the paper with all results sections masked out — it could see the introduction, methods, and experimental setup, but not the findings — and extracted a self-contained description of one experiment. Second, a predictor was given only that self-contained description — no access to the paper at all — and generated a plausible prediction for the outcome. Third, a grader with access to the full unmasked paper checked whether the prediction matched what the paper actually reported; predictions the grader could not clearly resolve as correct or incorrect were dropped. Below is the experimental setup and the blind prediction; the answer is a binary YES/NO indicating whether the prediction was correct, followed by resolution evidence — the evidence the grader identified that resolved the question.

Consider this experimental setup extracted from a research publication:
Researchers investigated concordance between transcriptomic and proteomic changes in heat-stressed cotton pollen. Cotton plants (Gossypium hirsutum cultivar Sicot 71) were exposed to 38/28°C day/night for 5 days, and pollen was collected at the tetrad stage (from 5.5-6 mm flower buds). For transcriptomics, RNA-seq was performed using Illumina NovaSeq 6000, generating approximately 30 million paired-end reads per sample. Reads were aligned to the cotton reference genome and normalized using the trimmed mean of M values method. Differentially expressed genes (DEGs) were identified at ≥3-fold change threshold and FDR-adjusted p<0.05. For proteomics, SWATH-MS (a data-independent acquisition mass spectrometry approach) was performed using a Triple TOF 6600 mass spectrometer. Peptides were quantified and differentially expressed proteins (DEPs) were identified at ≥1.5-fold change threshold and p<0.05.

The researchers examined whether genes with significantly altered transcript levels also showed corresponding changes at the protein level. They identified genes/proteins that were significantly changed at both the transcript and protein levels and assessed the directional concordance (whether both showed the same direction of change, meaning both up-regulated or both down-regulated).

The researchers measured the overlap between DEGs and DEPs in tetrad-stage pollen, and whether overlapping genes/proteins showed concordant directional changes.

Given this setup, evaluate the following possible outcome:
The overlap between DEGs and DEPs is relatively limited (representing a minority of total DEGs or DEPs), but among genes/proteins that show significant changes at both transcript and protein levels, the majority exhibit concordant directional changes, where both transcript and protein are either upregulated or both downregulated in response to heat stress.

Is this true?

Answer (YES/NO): YES